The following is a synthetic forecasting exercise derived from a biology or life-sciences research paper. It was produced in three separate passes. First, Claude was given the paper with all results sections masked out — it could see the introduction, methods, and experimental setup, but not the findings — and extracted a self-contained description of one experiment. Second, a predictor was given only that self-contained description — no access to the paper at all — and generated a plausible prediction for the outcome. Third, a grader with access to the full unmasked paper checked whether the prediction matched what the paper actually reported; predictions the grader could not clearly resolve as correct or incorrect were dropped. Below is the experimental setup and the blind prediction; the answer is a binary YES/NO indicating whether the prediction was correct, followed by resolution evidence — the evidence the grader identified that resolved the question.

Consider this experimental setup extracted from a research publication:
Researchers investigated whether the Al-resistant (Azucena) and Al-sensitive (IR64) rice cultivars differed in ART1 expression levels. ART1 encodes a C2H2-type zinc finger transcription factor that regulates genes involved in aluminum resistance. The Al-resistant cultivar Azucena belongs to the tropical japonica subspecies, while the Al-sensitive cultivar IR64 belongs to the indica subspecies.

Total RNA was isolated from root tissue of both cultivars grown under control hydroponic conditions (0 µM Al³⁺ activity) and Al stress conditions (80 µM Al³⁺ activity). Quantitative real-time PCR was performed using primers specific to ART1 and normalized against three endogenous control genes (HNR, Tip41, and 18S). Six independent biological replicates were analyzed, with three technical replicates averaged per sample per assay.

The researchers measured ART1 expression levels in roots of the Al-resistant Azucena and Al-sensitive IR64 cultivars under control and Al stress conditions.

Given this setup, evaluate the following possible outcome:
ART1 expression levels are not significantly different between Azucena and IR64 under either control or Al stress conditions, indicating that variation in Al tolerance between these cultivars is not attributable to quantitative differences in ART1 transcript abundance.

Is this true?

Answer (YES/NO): YES